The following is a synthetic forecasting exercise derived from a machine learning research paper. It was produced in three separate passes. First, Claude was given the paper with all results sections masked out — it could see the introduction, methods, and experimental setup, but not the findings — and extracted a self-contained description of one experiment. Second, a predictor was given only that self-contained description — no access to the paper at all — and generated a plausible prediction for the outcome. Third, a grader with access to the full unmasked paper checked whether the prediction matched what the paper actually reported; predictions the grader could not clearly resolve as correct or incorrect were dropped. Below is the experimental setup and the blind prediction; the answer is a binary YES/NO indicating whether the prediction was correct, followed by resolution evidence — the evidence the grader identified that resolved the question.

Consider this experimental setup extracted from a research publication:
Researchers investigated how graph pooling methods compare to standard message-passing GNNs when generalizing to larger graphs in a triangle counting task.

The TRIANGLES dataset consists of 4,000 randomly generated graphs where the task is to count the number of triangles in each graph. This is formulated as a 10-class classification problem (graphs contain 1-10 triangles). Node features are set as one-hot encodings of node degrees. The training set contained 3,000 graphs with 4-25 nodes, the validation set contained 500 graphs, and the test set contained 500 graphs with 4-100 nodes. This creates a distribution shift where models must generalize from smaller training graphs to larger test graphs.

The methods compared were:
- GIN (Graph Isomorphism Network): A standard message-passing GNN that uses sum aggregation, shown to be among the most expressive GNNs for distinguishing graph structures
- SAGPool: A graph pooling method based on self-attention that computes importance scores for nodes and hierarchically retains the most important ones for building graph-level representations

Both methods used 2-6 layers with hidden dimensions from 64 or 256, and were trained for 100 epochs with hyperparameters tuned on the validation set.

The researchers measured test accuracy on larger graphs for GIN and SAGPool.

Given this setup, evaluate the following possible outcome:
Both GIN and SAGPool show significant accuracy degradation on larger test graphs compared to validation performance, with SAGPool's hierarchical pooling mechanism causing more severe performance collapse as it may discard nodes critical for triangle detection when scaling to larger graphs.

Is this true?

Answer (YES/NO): NO